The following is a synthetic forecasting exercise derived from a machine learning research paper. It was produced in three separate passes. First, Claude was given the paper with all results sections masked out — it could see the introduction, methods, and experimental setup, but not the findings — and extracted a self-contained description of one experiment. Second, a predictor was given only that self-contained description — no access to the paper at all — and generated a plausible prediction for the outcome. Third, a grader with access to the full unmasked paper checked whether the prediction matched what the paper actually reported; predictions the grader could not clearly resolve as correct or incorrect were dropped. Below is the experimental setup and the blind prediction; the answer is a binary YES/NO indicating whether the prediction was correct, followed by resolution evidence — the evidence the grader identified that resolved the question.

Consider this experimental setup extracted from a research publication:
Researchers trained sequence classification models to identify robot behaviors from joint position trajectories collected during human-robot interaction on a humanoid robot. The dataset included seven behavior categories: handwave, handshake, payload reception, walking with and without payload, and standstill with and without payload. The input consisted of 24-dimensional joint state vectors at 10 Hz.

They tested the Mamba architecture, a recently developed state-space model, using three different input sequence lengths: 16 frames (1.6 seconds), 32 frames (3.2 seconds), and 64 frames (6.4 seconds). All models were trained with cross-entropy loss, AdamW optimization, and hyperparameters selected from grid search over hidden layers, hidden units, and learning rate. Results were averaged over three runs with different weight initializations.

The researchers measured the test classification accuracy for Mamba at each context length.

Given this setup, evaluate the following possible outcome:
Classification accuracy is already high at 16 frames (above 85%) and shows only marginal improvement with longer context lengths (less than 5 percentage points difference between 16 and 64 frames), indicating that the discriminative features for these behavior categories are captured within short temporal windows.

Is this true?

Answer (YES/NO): NO